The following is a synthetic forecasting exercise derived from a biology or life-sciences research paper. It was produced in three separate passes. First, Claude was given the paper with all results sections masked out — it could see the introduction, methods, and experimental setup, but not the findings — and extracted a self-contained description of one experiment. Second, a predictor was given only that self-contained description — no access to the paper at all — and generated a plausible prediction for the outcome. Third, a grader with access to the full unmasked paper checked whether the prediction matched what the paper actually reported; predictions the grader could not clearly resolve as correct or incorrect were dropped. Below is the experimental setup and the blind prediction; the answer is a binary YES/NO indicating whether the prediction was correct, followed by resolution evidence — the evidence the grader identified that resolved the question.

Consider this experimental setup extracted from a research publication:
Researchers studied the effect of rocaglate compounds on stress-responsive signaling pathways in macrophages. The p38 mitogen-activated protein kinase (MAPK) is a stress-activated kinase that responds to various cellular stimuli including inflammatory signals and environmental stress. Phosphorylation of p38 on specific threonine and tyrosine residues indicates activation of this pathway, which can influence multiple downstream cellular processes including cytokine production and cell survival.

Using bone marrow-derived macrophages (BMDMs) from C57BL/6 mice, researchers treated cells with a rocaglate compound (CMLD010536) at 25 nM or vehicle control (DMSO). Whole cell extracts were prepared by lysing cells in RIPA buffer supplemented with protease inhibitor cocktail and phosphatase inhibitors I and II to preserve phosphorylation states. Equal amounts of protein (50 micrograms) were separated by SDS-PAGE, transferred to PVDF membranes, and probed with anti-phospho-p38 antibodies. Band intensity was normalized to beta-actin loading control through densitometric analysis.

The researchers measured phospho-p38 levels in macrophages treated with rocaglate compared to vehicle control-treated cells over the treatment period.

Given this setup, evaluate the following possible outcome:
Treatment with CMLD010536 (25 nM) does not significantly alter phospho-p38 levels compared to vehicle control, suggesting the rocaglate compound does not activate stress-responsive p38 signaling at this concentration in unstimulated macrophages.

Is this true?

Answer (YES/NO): NO